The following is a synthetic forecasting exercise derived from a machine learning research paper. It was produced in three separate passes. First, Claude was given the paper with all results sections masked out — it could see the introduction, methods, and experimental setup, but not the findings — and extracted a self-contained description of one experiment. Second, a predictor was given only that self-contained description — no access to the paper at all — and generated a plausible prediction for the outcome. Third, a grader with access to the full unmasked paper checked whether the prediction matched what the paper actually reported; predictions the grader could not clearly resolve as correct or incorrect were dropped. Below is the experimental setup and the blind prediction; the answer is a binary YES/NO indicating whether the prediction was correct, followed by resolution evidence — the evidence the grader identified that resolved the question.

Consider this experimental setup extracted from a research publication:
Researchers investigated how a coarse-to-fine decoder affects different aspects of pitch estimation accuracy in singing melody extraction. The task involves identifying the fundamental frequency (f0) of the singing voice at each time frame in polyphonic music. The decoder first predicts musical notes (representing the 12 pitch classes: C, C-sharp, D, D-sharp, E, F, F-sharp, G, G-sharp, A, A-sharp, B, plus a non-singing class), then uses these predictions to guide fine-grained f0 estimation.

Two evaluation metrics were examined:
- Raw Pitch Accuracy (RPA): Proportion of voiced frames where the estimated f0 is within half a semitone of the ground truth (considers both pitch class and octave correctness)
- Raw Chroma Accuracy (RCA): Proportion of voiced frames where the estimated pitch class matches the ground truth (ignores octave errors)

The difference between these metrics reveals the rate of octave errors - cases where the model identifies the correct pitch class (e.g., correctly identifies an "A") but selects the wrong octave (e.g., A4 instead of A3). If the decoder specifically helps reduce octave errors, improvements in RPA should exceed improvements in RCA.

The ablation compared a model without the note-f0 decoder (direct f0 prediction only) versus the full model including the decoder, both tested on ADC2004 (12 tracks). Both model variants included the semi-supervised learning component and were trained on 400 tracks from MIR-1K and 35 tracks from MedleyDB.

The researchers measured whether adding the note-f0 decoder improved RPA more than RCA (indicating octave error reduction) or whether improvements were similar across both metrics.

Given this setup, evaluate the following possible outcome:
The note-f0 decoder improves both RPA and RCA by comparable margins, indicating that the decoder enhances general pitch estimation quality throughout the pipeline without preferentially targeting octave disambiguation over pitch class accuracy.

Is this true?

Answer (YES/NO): YES